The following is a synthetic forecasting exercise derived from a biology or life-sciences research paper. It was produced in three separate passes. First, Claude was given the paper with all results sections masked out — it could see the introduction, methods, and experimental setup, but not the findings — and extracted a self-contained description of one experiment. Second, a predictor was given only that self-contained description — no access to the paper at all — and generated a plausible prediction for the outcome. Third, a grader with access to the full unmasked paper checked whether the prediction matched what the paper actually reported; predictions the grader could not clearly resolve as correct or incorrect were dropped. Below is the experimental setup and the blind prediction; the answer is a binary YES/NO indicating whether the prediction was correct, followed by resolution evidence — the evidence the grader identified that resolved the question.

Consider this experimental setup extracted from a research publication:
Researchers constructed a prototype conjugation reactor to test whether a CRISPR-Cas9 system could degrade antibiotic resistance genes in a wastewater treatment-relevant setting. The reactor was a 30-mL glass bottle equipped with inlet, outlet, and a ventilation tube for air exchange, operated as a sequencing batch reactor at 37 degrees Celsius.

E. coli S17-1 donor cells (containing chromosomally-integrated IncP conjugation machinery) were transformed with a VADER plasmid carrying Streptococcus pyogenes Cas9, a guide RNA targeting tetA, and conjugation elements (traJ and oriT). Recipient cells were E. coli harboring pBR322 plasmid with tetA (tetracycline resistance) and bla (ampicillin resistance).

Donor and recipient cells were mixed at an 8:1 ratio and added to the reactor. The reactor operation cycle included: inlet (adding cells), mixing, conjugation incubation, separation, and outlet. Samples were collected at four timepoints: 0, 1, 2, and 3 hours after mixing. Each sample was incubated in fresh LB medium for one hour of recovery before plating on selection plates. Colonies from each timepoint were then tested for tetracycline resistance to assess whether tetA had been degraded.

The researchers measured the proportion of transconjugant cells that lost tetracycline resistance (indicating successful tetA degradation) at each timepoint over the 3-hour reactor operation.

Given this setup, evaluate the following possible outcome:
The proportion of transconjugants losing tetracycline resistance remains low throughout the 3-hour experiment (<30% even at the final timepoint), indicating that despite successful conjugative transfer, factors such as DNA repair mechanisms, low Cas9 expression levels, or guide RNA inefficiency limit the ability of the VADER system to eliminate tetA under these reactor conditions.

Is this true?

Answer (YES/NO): NO